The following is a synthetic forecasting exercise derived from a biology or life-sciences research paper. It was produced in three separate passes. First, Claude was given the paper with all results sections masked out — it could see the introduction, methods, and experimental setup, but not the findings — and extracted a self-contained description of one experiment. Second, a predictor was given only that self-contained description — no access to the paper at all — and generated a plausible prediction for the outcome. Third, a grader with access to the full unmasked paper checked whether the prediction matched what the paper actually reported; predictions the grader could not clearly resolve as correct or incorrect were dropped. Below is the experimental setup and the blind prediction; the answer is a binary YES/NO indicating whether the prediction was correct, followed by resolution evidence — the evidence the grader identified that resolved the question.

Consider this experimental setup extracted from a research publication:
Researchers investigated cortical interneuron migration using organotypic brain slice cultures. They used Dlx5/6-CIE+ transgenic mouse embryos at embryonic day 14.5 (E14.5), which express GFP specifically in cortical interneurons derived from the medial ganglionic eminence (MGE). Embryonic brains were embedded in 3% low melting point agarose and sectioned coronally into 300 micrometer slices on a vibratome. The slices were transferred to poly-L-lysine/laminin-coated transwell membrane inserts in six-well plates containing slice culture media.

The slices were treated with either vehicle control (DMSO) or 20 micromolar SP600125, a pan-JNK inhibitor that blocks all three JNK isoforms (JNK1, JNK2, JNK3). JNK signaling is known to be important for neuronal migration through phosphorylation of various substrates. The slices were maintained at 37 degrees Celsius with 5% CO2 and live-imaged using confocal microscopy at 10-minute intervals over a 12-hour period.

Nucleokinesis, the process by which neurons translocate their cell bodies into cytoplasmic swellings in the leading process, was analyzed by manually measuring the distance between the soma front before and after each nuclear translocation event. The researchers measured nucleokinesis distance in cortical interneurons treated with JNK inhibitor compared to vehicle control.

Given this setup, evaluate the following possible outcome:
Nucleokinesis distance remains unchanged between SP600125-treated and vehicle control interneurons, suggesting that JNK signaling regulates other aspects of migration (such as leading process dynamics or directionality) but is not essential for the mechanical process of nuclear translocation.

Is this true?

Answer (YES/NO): NO